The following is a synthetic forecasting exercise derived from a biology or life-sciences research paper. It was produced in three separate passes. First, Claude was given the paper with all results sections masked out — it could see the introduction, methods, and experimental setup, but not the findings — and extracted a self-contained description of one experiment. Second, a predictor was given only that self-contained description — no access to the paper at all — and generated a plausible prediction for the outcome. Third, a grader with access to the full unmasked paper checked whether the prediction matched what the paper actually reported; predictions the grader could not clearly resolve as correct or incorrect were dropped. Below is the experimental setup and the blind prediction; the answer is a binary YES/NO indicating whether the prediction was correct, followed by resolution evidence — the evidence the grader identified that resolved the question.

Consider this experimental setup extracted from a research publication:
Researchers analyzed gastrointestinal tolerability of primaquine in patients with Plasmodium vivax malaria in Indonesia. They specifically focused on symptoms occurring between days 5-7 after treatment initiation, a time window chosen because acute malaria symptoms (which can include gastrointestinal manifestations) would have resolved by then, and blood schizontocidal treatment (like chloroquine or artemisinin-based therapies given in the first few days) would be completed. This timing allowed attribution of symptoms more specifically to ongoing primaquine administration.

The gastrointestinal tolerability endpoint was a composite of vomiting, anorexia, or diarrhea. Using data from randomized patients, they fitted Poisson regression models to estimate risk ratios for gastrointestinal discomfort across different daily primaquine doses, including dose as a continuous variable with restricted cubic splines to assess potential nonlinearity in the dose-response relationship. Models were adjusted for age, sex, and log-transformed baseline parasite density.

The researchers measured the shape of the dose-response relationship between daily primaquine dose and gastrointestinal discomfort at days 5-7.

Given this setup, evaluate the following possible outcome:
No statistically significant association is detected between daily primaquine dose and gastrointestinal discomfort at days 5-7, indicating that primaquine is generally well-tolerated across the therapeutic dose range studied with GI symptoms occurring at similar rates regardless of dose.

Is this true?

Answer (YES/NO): NO